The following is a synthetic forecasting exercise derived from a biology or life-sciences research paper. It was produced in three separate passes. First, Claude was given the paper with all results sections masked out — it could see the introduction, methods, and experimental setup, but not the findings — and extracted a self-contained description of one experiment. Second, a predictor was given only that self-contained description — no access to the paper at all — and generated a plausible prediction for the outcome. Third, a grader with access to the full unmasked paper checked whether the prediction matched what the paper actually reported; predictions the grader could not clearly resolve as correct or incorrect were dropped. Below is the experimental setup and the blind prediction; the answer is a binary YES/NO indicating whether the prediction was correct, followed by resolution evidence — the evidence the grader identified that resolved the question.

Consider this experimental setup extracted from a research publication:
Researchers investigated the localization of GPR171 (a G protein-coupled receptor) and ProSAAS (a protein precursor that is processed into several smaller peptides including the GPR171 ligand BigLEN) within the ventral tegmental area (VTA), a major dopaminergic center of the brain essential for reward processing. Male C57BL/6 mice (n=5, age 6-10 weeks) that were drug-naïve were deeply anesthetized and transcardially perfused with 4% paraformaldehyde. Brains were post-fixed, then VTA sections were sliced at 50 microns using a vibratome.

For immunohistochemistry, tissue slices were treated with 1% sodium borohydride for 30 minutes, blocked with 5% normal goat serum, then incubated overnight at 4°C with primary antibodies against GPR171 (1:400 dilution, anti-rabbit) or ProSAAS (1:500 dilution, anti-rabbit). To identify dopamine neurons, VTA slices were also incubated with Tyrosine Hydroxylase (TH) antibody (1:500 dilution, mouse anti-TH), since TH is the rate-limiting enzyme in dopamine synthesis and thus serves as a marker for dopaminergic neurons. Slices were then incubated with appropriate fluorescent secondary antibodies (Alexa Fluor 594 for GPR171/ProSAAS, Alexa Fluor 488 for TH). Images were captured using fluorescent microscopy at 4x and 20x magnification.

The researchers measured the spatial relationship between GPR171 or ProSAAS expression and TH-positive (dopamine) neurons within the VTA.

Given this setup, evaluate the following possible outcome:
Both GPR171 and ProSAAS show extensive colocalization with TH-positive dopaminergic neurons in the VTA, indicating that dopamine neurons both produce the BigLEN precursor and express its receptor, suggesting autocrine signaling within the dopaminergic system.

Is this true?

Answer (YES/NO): NO